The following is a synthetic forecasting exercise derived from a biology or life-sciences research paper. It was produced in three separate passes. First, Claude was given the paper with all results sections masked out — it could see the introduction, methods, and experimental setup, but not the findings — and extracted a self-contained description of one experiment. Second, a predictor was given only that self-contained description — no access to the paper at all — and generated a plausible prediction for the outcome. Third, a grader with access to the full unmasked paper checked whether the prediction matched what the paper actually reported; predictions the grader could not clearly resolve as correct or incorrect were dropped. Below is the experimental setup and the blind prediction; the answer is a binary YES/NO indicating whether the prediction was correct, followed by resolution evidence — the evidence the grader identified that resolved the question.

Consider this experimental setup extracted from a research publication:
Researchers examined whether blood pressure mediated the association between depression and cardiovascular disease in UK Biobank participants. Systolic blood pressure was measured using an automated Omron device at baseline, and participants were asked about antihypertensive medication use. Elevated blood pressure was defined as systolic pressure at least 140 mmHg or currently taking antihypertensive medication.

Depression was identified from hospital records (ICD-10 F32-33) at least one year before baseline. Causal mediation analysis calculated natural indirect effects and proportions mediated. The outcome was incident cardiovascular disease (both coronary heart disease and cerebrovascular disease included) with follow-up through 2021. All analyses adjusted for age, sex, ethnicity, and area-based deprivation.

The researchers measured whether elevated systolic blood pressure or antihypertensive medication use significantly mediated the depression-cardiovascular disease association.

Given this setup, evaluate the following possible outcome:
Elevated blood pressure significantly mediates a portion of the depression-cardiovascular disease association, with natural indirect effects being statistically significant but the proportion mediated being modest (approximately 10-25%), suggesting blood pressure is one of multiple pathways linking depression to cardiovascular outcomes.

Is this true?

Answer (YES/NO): NO